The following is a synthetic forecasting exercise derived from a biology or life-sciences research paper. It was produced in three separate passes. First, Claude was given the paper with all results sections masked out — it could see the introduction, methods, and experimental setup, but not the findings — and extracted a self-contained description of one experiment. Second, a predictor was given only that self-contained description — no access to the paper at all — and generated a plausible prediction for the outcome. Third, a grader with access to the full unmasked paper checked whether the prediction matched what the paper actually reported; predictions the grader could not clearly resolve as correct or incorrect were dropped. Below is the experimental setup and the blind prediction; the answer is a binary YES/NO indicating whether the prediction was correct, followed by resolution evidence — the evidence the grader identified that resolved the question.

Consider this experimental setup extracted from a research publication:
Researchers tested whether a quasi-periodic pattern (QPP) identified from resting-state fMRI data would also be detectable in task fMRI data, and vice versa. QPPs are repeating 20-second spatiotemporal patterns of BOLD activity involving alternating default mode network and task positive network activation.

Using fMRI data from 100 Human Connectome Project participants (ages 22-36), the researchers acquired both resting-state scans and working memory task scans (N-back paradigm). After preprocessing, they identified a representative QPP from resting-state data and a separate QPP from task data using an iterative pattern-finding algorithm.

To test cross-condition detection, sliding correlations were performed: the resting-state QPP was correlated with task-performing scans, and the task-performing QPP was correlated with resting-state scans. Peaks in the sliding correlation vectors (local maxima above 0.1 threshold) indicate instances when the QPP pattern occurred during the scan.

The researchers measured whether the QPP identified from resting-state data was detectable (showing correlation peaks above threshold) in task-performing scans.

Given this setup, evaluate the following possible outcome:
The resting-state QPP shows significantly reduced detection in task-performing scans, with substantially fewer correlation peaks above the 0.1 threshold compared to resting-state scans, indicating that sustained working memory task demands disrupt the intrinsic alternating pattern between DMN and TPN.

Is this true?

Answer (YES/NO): YES